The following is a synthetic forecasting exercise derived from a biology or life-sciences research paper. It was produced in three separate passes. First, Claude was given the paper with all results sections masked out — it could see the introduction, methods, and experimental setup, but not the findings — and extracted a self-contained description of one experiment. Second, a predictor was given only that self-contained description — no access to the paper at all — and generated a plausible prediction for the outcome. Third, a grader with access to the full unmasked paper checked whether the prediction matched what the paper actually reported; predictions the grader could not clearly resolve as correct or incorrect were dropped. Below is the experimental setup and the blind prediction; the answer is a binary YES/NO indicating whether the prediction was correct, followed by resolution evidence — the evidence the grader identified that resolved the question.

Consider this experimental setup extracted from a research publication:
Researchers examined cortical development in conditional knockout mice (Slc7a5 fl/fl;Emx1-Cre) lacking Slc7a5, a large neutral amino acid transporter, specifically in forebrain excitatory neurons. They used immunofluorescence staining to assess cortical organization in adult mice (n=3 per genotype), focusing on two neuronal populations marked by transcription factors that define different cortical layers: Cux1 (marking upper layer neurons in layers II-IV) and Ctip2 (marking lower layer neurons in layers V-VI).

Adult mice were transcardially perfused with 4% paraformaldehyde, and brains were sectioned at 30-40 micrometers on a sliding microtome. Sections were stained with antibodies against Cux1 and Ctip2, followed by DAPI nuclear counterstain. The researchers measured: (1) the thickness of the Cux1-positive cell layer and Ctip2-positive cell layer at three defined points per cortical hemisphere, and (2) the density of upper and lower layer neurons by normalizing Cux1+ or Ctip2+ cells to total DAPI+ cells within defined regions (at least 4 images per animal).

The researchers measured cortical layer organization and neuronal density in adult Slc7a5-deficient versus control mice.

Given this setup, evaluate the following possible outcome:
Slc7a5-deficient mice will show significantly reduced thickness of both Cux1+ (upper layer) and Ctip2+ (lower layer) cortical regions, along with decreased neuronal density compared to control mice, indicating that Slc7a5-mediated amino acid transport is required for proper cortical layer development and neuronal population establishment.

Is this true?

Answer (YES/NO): NO